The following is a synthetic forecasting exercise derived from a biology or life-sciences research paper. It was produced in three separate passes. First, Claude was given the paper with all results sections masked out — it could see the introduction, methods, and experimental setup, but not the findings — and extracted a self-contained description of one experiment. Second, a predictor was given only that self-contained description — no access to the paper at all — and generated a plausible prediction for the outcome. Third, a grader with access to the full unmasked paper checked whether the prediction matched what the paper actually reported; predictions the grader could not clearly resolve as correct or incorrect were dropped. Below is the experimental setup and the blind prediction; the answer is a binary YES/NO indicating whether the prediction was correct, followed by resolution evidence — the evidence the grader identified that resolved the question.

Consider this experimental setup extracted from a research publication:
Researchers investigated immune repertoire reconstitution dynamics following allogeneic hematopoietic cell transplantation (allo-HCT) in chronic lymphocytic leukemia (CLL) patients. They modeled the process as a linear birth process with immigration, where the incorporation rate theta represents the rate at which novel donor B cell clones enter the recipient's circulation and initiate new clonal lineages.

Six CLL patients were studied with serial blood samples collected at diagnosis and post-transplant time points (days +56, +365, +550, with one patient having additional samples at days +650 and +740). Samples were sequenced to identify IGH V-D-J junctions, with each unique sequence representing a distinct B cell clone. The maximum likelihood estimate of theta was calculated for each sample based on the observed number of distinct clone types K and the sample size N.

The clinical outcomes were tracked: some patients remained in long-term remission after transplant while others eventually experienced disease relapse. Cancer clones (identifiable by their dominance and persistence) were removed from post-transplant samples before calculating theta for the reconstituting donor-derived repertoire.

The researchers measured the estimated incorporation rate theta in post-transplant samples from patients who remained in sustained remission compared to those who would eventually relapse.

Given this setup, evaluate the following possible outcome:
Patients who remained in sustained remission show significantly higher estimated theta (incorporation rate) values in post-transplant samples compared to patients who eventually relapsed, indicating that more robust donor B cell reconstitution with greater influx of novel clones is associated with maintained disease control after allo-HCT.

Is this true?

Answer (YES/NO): YES